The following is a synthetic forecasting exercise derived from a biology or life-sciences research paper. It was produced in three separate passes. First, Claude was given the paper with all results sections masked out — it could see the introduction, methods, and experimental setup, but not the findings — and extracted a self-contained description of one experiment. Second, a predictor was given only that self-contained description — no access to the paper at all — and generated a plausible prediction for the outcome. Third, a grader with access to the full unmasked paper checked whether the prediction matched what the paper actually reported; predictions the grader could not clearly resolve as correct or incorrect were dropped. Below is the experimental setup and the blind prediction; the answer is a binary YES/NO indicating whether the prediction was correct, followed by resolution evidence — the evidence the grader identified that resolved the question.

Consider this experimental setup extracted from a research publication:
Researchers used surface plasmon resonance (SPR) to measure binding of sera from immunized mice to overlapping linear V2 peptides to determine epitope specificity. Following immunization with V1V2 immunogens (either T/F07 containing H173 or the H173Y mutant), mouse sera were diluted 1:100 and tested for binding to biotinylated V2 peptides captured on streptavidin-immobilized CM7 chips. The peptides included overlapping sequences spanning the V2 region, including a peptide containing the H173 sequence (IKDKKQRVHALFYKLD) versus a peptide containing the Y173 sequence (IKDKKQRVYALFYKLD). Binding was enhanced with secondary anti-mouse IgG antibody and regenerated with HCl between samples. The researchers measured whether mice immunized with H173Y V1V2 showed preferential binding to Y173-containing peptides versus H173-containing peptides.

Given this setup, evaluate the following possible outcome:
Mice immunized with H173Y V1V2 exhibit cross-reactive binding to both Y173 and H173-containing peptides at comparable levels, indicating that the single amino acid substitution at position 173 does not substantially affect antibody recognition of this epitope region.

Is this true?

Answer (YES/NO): NO